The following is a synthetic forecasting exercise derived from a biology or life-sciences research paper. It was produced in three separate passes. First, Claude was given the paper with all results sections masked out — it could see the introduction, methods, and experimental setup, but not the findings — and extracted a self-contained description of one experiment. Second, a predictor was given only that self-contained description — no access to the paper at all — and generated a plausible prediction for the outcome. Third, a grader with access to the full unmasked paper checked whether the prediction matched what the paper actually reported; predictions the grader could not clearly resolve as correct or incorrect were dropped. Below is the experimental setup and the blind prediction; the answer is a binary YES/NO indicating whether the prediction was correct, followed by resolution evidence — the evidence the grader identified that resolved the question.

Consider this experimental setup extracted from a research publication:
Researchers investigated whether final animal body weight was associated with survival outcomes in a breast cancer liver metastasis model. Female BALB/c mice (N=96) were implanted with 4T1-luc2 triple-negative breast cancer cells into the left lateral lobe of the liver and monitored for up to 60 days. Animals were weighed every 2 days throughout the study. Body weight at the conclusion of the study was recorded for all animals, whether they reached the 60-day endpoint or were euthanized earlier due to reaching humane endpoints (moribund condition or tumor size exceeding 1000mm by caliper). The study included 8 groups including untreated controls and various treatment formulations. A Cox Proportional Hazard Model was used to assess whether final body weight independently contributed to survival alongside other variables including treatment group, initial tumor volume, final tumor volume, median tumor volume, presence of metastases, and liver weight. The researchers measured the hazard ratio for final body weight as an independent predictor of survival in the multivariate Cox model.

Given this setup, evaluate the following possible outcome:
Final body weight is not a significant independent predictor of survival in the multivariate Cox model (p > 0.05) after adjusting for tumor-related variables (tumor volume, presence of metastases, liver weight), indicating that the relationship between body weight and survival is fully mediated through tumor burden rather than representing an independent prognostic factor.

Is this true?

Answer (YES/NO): NO